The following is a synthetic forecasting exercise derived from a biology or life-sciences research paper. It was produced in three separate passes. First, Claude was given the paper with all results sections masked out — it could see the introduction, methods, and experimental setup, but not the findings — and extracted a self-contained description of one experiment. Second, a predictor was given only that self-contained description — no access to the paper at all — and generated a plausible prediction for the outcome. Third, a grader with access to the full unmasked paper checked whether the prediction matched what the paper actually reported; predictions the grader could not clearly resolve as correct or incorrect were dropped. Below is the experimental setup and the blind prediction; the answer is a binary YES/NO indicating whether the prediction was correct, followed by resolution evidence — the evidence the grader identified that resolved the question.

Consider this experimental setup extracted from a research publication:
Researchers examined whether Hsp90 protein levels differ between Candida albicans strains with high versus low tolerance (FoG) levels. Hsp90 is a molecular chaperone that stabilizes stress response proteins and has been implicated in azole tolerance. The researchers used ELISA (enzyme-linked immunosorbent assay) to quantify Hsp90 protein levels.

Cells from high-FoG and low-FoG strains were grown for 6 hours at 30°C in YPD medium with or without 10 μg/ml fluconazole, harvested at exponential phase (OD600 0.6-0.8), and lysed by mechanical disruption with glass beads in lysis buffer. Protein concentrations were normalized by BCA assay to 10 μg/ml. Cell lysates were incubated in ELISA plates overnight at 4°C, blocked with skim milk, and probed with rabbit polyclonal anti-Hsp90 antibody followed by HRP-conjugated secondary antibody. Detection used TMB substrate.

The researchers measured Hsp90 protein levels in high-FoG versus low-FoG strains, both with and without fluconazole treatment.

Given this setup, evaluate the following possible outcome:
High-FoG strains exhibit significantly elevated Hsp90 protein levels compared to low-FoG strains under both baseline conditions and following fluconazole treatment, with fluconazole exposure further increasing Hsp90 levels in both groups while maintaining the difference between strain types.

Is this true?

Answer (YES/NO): NO